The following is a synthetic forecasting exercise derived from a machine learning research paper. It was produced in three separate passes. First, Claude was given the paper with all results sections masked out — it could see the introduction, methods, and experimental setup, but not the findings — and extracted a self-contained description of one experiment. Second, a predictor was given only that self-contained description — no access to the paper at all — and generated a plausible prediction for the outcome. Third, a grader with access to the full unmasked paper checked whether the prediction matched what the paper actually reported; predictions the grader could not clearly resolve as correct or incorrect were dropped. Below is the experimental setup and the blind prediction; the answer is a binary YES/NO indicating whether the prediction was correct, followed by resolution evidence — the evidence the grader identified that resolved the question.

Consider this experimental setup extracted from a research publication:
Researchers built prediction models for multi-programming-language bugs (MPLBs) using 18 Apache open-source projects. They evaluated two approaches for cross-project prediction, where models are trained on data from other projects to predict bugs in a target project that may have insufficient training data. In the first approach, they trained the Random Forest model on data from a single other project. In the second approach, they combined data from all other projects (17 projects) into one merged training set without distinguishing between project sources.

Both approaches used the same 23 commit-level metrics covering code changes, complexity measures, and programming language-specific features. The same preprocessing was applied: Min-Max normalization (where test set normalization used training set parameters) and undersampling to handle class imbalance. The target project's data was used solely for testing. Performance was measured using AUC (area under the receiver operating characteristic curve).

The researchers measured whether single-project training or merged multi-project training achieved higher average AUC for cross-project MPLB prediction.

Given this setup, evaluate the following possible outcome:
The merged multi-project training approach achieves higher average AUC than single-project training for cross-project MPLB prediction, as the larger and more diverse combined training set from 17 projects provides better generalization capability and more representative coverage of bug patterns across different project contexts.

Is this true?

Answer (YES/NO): YES